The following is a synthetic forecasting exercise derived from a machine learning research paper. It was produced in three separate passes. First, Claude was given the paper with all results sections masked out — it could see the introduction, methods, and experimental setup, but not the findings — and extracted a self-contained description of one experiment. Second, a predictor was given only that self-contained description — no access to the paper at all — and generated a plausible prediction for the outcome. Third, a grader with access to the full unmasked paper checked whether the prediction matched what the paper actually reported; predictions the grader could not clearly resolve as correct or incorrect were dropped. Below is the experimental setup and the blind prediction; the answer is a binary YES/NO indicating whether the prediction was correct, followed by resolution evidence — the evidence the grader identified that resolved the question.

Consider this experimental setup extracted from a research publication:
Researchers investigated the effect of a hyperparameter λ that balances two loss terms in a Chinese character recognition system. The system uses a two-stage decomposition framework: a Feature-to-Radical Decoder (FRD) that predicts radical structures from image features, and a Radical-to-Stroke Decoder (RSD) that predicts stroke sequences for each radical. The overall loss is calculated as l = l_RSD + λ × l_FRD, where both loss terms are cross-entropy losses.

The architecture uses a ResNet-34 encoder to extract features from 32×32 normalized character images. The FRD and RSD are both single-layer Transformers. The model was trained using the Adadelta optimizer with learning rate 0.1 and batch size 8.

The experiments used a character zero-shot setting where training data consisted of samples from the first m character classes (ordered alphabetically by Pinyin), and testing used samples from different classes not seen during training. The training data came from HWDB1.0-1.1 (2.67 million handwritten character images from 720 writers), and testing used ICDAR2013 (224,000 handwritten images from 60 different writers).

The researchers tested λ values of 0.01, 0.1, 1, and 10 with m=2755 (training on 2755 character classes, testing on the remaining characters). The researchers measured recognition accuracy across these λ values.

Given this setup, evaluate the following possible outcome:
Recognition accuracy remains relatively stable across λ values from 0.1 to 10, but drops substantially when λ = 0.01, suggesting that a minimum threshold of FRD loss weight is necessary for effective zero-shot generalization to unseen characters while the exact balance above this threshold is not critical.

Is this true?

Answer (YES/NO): NO